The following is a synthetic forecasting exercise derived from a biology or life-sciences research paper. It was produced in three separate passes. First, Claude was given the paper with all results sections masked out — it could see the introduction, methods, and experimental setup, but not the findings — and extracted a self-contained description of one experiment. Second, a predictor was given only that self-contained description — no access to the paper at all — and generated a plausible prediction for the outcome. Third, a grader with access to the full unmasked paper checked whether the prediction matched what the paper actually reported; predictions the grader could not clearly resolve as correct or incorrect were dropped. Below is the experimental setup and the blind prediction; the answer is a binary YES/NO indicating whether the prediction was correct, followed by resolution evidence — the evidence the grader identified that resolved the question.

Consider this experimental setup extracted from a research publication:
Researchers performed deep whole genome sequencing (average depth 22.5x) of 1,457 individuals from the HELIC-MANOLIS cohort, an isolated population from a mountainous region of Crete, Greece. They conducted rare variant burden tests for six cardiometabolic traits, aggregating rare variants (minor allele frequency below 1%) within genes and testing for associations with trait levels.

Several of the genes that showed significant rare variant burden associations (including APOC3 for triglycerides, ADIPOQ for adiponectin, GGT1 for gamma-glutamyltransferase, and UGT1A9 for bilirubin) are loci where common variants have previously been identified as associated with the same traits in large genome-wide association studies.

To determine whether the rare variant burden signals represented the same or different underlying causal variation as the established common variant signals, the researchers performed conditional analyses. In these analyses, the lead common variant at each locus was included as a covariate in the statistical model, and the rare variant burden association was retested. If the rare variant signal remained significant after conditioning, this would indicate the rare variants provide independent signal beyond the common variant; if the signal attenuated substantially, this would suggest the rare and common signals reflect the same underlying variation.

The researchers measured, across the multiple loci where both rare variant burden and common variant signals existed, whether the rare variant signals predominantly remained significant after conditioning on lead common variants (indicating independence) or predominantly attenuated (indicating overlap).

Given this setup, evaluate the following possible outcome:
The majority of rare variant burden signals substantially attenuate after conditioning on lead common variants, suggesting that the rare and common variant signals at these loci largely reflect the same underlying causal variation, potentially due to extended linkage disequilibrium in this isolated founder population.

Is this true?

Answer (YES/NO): NO